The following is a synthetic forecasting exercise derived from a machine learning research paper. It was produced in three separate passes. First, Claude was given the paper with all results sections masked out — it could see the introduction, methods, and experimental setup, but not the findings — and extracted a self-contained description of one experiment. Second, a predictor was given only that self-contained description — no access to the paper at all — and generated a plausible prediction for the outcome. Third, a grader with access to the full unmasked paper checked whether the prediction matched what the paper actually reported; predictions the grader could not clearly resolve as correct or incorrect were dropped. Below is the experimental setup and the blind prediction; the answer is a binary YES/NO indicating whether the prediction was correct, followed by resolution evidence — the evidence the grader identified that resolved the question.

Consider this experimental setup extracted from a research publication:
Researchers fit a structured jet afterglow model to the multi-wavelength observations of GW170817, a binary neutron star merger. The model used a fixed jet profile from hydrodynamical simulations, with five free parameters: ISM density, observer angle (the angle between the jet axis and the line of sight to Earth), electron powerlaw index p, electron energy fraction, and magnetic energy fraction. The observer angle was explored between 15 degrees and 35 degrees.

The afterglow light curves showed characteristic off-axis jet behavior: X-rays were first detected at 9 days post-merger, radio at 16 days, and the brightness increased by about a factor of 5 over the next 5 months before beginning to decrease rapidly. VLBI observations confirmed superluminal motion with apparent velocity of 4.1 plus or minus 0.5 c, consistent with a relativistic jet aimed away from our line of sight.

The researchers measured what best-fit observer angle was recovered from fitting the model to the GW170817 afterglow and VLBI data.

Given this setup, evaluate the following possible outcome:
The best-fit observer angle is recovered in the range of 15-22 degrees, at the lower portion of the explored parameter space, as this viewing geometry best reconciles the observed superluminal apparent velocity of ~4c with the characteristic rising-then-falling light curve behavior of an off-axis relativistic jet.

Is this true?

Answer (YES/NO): YES